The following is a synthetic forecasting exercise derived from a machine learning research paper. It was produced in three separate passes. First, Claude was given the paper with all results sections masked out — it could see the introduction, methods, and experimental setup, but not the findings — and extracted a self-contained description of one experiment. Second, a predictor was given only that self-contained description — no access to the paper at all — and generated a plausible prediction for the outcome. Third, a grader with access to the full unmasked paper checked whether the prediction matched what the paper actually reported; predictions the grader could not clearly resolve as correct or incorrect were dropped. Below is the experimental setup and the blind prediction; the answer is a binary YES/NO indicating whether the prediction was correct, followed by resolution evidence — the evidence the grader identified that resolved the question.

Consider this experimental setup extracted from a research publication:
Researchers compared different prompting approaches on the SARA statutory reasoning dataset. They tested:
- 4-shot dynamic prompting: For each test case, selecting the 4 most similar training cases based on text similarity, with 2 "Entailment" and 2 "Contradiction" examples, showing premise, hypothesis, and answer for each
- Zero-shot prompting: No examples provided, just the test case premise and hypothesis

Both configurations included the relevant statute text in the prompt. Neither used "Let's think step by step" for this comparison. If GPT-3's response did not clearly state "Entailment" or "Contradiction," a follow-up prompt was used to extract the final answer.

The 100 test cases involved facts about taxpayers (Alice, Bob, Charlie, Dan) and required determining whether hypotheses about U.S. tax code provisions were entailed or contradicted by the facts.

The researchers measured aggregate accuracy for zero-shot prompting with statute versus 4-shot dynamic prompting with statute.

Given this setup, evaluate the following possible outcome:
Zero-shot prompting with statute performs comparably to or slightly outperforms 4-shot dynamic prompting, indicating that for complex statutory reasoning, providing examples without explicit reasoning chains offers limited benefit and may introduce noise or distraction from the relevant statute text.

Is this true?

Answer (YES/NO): NO